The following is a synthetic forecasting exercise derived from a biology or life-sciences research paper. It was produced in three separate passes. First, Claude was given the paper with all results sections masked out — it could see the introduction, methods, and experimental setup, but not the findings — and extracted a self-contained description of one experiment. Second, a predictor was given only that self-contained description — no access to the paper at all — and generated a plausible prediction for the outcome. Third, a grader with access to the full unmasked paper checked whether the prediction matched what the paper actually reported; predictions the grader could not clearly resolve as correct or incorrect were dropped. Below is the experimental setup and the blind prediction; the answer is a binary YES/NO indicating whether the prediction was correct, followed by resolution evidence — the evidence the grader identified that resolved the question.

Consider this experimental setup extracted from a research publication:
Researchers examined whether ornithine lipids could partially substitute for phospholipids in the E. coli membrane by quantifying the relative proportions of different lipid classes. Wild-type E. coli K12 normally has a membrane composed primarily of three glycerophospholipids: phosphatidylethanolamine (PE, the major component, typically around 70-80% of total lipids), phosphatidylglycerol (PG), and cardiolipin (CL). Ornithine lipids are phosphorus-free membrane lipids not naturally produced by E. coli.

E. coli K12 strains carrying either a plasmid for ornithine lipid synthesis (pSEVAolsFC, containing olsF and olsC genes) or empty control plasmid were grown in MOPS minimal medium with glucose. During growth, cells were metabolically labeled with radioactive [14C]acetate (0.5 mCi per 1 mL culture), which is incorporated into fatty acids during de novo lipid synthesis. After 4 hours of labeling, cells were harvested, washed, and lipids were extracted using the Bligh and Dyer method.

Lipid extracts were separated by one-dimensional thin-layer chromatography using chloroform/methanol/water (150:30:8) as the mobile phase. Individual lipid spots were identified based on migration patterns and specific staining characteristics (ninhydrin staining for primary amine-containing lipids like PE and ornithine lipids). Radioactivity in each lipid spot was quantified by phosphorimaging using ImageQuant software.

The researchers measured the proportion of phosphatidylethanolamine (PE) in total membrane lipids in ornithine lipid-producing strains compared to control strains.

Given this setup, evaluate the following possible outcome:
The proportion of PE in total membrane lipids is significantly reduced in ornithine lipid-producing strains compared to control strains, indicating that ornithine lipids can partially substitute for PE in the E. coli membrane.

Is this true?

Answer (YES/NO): YES